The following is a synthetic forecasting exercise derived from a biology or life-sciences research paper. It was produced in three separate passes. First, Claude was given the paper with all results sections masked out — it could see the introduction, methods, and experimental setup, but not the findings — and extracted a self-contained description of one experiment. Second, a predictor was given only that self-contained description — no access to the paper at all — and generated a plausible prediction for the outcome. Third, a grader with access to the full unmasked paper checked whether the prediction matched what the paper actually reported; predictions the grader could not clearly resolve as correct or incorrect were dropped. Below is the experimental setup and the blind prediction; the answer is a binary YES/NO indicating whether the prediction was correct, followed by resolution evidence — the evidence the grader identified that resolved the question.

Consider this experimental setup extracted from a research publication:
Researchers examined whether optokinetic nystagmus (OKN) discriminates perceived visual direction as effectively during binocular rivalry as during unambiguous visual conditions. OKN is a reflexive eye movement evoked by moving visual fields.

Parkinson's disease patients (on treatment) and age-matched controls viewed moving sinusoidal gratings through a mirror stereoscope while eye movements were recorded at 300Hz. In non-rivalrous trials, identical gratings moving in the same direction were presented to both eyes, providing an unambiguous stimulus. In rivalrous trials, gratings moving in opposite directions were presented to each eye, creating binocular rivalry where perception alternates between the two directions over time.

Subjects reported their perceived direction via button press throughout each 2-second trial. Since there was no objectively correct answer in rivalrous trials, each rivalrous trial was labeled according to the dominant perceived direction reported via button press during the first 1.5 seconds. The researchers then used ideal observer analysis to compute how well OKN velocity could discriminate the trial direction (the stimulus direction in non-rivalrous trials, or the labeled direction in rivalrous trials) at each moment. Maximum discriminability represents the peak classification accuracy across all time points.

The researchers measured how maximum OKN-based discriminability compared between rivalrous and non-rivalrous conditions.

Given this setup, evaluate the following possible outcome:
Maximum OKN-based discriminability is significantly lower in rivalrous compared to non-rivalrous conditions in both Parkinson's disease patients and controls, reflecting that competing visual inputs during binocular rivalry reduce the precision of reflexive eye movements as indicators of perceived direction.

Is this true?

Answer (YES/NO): NO